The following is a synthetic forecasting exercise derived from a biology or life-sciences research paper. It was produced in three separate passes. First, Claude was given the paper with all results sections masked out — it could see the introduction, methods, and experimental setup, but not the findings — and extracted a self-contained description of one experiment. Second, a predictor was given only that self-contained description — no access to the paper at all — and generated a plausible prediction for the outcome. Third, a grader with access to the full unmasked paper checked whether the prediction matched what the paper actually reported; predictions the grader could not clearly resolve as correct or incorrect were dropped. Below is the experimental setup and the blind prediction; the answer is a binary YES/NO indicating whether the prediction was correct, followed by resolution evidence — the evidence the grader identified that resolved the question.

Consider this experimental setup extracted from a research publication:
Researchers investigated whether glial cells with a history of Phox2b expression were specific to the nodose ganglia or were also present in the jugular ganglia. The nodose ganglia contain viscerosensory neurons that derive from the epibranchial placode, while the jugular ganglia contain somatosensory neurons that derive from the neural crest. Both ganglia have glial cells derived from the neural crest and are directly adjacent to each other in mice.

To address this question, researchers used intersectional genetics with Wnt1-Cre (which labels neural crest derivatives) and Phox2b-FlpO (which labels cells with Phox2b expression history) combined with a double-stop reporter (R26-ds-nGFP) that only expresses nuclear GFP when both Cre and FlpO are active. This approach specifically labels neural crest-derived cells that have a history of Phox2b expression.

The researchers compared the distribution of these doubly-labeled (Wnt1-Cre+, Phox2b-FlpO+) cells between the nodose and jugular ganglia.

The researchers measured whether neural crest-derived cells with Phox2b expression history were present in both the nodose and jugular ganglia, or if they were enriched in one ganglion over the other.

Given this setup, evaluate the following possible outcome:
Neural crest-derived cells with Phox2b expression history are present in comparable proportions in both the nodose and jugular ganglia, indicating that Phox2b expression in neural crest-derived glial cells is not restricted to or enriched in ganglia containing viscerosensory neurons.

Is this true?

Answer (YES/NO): NO